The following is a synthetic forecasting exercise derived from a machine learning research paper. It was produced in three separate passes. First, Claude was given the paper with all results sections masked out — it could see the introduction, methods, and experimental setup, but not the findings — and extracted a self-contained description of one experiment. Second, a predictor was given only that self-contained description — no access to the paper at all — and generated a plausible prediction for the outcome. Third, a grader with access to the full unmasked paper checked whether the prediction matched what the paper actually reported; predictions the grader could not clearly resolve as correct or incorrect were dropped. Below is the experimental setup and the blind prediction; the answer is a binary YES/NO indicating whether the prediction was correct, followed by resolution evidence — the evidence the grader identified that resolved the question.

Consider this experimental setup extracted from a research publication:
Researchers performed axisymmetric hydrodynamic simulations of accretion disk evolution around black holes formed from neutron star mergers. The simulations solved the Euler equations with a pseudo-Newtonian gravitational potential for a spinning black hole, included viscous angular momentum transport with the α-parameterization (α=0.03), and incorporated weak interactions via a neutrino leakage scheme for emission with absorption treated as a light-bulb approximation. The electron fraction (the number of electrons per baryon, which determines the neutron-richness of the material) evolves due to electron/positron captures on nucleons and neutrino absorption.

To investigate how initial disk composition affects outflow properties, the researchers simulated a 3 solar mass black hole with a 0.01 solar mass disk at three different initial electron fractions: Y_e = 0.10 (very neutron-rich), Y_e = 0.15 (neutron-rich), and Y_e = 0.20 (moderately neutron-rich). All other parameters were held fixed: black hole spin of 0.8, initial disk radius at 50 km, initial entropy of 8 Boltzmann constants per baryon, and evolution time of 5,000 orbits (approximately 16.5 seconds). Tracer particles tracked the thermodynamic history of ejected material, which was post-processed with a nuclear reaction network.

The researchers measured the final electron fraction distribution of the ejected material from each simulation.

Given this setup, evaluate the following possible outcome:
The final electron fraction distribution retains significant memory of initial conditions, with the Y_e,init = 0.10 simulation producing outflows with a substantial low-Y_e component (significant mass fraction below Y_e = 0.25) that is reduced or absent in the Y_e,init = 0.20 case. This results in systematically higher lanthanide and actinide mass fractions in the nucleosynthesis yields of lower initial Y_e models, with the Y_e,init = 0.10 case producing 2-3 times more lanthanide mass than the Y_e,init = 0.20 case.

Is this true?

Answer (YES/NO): NO